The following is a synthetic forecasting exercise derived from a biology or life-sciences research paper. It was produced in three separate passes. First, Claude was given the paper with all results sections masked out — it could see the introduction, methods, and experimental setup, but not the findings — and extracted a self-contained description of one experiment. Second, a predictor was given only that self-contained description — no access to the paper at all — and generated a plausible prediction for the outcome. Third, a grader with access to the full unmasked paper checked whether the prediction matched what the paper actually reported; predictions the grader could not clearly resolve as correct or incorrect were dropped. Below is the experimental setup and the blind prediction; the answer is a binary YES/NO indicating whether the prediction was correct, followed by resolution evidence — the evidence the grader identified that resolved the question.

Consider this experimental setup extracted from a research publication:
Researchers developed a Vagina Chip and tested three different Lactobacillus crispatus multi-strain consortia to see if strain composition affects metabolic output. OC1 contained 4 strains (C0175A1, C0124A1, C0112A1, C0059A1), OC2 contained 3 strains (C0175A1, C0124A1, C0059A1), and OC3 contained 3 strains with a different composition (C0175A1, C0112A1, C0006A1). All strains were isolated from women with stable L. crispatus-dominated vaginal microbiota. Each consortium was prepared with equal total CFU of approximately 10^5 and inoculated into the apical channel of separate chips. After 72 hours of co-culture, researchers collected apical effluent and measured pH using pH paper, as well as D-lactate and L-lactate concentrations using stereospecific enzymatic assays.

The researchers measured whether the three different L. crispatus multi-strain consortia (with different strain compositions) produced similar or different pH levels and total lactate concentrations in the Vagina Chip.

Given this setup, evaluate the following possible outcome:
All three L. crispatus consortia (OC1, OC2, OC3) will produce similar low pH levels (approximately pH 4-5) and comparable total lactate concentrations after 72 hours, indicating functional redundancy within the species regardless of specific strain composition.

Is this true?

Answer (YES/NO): NO